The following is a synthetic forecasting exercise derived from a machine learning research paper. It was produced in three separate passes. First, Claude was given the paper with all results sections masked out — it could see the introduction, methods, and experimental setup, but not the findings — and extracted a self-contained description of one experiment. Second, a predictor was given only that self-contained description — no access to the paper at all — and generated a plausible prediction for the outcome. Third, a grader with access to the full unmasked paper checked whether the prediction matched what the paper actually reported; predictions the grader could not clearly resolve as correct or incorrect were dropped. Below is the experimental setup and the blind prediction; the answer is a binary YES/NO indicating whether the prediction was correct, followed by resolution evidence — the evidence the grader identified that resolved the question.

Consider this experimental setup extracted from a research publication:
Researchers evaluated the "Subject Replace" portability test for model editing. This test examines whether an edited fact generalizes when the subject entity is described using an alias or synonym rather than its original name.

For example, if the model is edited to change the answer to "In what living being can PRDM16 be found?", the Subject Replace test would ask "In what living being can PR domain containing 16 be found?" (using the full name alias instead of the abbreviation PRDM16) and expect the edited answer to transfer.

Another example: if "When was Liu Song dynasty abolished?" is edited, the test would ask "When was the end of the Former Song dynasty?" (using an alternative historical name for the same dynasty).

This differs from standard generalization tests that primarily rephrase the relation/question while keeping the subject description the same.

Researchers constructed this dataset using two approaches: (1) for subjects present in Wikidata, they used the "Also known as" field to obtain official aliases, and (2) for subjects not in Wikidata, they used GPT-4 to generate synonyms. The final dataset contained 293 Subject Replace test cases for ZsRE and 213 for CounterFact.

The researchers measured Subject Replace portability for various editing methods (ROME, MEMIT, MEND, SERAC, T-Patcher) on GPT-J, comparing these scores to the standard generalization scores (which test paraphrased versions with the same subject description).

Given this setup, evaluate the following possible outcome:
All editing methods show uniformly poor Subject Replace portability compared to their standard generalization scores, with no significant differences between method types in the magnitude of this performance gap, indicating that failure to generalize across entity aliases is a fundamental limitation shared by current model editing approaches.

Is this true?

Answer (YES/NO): NO